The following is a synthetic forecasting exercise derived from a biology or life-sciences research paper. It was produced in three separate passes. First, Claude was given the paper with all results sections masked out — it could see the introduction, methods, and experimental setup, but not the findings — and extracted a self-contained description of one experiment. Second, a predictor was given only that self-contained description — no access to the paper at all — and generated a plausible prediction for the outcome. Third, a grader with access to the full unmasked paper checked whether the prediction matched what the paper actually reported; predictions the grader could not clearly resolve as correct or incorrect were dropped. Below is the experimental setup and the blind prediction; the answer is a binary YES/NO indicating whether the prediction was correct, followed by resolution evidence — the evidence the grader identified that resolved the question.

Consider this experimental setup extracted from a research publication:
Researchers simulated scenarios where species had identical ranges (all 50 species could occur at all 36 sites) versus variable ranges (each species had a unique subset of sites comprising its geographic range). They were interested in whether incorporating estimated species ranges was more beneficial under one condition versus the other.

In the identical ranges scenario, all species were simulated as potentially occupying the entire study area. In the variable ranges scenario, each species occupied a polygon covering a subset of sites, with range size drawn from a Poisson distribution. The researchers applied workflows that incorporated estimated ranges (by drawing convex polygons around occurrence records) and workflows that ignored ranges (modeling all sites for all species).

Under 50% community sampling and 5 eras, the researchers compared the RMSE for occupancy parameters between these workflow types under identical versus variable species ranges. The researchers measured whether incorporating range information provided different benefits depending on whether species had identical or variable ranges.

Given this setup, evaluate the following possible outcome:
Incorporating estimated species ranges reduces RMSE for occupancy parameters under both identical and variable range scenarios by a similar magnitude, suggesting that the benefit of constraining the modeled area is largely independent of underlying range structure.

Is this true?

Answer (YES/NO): NO